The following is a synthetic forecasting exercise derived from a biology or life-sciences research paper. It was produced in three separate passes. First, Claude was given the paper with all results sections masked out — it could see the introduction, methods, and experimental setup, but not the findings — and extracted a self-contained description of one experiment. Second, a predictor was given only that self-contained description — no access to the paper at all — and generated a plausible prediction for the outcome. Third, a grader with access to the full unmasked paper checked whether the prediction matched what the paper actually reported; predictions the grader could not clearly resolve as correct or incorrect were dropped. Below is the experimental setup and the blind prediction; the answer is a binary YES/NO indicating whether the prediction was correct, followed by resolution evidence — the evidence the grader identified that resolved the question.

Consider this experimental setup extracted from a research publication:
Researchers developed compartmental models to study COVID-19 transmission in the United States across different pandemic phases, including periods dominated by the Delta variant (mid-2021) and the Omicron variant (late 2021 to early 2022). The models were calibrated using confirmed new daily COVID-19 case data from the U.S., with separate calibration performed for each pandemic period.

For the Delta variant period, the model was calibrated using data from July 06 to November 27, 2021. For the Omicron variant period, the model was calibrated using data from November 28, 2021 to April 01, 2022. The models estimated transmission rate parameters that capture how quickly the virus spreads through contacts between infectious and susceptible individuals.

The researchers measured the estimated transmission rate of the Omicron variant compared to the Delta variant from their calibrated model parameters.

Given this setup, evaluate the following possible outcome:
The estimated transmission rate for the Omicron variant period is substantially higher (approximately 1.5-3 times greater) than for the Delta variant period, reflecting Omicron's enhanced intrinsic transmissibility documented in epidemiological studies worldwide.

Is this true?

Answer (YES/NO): YES